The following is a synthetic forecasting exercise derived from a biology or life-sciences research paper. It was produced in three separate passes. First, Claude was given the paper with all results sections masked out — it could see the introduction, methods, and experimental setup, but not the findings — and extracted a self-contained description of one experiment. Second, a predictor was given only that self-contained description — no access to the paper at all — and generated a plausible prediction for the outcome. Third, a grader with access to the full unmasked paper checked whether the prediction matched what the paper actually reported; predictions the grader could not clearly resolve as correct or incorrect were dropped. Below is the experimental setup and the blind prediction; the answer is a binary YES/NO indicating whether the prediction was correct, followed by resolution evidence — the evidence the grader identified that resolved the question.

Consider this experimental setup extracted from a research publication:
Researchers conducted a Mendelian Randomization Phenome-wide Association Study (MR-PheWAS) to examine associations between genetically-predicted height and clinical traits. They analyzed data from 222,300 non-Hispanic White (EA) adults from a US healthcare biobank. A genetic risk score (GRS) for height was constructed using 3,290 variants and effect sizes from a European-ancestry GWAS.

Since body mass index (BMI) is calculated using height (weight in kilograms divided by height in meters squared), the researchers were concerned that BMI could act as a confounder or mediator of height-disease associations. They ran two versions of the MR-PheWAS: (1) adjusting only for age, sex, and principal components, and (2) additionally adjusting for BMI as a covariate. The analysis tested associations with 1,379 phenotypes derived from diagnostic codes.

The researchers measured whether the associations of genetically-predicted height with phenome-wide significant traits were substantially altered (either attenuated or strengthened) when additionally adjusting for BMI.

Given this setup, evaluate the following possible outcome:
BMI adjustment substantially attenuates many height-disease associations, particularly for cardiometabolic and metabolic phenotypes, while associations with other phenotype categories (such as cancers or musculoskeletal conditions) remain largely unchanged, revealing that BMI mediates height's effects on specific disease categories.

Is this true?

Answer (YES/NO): NO